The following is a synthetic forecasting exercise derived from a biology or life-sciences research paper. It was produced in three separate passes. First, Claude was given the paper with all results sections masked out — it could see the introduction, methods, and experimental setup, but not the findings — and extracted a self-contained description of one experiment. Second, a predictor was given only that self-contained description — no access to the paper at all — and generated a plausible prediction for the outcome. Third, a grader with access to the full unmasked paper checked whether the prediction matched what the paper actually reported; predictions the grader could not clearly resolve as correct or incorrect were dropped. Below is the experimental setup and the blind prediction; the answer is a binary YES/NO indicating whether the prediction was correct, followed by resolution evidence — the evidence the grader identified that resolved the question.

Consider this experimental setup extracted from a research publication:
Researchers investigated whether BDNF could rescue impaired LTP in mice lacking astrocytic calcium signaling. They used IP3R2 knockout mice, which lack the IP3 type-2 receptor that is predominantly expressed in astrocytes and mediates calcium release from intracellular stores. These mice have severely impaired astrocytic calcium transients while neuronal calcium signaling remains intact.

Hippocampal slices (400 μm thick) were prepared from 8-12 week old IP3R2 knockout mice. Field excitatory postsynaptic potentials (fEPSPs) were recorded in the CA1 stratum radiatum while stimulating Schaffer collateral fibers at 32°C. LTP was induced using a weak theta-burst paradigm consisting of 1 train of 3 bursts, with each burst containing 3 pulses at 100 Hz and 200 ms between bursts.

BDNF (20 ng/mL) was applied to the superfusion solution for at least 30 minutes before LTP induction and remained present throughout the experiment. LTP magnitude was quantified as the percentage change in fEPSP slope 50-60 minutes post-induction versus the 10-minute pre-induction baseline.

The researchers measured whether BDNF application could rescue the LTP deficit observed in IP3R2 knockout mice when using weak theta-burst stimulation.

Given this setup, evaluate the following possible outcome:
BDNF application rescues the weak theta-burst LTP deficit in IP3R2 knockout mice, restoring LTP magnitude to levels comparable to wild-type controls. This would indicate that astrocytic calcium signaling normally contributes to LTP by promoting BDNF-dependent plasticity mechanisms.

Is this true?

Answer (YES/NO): NO